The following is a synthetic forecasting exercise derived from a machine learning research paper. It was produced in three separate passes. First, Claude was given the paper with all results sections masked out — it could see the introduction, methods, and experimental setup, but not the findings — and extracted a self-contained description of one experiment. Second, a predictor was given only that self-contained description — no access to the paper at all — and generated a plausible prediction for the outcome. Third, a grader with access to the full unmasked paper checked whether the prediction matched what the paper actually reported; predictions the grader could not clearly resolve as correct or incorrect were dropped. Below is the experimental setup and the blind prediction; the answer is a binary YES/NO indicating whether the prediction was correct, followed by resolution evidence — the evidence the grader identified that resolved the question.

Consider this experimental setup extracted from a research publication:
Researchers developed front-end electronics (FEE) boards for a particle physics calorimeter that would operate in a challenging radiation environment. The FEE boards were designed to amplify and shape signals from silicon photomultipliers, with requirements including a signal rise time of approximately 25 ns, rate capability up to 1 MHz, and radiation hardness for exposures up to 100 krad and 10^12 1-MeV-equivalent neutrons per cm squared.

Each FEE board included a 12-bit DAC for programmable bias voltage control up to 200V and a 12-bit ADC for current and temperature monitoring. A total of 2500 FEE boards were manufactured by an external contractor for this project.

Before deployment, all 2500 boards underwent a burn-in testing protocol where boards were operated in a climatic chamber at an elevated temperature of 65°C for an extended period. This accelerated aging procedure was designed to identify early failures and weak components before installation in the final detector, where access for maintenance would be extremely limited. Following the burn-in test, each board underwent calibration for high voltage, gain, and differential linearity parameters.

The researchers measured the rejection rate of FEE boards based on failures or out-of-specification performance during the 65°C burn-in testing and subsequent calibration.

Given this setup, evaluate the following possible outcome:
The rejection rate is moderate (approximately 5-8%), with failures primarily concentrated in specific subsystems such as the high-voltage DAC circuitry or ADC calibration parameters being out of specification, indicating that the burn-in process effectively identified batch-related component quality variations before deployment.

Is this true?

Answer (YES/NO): NO